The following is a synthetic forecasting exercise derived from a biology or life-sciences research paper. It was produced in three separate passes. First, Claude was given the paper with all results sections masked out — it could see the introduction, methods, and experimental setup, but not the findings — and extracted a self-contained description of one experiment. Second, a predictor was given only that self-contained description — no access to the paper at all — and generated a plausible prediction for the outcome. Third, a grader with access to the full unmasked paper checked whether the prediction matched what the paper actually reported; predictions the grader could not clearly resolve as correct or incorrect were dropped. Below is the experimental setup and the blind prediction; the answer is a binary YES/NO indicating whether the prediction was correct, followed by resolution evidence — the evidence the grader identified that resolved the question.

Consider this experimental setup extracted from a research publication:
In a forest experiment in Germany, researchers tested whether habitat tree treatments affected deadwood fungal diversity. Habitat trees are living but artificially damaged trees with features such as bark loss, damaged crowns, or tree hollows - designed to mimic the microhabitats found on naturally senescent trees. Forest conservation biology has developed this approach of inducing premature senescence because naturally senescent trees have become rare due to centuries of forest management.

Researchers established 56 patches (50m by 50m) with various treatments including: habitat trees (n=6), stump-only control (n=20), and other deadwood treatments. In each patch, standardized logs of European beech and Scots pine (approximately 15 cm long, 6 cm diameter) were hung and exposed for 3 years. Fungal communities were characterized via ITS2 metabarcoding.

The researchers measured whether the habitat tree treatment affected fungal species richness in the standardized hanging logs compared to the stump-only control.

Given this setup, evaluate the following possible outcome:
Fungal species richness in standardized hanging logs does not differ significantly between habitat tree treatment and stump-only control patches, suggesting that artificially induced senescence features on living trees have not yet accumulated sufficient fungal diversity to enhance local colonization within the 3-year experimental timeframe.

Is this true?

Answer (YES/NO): NO